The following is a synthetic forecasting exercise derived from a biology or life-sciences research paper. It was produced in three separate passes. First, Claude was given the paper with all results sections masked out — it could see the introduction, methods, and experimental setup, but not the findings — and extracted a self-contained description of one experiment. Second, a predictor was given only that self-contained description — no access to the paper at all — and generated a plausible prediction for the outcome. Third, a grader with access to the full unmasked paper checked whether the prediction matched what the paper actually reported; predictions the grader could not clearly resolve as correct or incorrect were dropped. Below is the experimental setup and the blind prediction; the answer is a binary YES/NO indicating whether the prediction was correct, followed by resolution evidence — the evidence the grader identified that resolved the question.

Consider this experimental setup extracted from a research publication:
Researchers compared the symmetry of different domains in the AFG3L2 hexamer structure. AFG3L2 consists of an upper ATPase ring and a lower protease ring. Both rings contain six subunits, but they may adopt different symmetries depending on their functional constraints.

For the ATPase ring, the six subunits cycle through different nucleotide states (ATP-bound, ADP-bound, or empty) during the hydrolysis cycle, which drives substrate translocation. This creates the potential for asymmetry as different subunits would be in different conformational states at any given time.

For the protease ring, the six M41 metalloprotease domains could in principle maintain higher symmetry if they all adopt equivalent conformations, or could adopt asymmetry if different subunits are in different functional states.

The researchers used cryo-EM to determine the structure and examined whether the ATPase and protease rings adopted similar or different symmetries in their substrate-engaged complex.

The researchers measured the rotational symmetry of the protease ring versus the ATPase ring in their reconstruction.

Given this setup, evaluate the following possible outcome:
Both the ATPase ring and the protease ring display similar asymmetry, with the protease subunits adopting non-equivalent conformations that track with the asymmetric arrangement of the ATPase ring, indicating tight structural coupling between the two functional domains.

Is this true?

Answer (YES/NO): NO